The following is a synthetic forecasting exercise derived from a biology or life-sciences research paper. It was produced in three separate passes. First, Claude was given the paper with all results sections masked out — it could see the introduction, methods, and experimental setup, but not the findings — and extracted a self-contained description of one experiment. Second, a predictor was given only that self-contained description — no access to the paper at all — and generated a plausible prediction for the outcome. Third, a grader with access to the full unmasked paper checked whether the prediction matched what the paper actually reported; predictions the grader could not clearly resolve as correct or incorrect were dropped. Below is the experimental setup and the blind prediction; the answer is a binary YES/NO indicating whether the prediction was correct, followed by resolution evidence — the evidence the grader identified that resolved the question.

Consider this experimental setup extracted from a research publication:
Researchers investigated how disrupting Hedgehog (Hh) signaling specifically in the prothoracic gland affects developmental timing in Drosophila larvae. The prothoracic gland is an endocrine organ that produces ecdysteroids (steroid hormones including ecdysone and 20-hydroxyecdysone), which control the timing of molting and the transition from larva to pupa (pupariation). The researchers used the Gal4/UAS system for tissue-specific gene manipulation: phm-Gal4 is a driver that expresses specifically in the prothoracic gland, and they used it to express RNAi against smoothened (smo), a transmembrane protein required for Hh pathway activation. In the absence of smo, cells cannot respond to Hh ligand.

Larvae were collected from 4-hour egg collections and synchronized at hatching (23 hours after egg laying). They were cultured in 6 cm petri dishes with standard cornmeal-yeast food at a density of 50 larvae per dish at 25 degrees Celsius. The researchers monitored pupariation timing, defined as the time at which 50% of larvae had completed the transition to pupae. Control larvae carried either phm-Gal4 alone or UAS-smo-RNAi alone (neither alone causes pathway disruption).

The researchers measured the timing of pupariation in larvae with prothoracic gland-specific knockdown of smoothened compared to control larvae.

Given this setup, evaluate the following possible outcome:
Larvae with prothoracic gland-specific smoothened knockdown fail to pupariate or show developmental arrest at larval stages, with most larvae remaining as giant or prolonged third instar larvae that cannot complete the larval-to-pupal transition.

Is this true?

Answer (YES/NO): NO